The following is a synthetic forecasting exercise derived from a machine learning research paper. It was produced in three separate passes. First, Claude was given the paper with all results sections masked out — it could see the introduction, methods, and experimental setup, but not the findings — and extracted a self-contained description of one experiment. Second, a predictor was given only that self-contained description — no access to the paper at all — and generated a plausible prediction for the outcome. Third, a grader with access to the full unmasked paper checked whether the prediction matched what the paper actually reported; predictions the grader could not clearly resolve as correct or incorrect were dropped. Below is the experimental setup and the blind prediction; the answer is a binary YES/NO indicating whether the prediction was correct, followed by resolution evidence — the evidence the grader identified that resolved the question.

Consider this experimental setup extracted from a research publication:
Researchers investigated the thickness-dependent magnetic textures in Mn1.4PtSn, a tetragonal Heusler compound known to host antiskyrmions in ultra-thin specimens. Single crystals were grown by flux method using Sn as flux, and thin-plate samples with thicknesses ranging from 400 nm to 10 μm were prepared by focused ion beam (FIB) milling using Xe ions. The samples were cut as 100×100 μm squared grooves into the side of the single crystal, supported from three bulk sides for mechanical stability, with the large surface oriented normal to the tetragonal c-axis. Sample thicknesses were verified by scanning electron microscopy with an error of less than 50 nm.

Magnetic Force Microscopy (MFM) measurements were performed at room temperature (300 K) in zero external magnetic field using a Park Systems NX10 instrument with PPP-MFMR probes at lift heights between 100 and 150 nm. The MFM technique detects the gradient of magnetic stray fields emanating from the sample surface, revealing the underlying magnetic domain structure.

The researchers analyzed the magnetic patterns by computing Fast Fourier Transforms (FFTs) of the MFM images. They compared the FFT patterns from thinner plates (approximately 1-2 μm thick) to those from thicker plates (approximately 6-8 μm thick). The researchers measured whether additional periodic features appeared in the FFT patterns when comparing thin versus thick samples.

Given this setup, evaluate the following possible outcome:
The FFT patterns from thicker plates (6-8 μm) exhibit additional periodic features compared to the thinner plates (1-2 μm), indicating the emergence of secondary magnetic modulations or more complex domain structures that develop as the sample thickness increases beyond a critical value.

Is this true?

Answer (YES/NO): YES